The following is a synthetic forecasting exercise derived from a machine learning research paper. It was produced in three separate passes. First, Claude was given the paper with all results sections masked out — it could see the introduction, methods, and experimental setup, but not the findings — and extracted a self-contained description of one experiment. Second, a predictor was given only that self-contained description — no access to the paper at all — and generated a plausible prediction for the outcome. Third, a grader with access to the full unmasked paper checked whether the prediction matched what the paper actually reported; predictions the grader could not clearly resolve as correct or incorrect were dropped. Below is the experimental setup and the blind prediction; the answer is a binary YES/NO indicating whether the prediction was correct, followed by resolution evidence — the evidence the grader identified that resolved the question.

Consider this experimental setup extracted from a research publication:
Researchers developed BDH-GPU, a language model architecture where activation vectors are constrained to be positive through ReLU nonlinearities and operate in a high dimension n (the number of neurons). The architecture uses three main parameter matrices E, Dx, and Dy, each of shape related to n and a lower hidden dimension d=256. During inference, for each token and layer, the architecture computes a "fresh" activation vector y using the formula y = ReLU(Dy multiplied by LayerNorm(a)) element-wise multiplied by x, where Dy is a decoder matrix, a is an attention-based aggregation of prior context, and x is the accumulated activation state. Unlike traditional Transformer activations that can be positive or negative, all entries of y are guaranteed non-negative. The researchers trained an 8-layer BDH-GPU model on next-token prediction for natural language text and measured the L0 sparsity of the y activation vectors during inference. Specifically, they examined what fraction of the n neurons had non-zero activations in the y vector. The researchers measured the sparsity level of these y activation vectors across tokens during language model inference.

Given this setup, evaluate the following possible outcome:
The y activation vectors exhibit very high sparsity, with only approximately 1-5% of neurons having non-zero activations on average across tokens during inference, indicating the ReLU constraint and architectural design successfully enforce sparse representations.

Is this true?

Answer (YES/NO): NO